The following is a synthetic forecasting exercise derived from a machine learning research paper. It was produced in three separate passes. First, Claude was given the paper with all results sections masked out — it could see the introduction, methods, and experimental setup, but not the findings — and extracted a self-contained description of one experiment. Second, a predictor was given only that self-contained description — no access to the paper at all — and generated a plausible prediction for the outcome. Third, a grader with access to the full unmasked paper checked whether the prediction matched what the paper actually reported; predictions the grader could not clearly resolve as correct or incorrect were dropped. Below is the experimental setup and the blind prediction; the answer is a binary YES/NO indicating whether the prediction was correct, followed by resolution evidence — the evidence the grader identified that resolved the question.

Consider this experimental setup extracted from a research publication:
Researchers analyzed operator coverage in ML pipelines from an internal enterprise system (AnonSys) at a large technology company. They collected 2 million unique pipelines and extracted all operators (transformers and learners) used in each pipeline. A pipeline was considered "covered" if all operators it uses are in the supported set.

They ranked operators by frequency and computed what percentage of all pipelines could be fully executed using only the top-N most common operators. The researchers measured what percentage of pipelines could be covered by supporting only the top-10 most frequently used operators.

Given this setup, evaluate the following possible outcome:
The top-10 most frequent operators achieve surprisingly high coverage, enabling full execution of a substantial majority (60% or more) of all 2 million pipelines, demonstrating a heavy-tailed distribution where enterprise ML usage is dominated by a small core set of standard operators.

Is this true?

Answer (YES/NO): YES